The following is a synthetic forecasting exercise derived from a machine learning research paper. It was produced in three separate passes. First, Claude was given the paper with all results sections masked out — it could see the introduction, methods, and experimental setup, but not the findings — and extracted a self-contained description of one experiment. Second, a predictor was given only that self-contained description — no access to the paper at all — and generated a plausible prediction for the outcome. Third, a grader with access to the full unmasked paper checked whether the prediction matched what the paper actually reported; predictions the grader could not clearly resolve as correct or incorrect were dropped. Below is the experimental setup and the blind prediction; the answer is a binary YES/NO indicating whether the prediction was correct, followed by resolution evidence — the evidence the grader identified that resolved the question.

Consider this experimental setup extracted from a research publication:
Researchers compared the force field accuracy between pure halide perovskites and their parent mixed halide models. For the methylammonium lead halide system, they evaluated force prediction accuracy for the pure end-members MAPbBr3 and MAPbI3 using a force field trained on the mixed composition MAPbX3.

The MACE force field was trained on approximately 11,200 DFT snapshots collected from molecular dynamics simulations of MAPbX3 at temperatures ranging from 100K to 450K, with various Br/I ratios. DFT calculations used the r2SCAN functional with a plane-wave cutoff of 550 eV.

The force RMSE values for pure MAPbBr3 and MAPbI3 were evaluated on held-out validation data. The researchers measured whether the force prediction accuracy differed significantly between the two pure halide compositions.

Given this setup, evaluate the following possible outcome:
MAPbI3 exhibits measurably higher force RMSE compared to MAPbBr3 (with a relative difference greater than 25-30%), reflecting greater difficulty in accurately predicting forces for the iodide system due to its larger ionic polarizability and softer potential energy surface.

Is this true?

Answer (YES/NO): NO